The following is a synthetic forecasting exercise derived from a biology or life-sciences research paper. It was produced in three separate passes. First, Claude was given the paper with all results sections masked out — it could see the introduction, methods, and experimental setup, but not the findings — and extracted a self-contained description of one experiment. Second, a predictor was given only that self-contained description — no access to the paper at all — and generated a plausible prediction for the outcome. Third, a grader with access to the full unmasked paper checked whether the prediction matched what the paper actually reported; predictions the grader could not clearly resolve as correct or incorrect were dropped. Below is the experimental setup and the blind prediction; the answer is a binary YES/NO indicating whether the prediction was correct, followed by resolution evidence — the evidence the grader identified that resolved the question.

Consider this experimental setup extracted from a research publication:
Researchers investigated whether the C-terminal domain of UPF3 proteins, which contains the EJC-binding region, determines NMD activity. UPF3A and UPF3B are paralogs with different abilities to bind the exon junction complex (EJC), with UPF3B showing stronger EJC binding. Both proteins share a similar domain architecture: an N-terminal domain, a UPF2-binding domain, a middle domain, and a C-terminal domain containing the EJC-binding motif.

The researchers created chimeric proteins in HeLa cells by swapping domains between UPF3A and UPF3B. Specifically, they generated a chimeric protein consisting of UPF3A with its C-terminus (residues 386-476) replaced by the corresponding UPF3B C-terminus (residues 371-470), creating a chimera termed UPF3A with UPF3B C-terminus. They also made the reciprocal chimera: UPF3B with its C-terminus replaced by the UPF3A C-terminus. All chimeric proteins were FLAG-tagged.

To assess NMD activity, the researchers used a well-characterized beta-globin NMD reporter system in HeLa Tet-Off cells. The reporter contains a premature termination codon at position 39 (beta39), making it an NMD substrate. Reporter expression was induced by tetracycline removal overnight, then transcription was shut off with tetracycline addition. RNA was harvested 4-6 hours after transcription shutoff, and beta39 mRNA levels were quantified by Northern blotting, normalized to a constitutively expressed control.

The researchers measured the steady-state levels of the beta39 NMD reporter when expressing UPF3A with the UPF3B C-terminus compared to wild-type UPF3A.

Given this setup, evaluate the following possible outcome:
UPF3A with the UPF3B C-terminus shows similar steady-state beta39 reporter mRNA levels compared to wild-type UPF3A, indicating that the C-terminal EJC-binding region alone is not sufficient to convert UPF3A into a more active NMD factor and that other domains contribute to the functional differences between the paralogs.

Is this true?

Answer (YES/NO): YES